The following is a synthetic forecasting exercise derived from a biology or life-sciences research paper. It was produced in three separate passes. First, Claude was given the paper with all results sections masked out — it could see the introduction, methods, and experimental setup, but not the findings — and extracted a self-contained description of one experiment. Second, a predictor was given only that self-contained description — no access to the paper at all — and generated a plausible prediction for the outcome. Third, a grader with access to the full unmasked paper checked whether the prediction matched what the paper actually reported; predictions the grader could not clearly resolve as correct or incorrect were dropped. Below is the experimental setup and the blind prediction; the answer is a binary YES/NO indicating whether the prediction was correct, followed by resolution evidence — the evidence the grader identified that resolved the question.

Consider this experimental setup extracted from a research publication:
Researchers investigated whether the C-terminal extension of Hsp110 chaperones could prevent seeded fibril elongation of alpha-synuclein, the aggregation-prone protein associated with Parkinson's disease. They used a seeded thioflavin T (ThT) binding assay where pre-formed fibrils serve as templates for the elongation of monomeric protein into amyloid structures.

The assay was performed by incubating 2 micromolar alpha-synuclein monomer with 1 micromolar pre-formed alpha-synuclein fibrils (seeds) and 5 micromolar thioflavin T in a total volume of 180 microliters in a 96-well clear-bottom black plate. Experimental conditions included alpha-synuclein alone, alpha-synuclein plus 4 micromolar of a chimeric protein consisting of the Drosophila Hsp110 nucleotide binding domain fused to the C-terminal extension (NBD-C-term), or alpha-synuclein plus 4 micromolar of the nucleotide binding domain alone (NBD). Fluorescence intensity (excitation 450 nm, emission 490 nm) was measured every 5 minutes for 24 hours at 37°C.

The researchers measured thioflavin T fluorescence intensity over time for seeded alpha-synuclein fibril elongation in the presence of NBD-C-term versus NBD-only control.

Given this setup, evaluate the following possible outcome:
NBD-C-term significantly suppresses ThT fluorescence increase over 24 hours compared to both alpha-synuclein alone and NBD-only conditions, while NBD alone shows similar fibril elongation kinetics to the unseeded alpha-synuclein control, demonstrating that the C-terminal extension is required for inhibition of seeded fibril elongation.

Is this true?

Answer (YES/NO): NO